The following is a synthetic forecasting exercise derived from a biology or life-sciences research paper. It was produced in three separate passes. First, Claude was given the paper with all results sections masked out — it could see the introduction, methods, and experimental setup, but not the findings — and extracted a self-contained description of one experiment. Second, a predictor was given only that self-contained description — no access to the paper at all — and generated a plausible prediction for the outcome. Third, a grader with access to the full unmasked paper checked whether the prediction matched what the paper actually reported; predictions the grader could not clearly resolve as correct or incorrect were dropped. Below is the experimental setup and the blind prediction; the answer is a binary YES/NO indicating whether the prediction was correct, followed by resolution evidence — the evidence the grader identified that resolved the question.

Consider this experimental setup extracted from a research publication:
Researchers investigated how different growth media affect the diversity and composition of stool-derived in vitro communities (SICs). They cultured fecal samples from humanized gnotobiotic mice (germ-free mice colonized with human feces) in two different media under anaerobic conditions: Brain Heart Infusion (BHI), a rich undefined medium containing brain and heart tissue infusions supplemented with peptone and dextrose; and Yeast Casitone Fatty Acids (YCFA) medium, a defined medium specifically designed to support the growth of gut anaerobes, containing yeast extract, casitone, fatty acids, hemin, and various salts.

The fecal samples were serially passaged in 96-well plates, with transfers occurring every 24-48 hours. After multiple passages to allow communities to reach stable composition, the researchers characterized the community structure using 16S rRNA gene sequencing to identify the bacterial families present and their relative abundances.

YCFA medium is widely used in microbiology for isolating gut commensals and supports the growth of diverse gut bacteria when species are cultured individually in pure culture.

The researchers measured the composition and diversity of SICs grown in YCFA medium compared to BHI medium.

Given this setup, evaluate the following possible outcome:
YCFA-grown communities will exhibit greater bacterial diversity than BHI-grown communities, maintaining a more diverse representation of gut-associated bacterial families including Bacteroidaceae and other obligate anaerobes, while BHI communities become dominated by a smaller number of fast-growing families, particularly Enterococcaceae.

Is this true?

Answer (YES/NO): NO